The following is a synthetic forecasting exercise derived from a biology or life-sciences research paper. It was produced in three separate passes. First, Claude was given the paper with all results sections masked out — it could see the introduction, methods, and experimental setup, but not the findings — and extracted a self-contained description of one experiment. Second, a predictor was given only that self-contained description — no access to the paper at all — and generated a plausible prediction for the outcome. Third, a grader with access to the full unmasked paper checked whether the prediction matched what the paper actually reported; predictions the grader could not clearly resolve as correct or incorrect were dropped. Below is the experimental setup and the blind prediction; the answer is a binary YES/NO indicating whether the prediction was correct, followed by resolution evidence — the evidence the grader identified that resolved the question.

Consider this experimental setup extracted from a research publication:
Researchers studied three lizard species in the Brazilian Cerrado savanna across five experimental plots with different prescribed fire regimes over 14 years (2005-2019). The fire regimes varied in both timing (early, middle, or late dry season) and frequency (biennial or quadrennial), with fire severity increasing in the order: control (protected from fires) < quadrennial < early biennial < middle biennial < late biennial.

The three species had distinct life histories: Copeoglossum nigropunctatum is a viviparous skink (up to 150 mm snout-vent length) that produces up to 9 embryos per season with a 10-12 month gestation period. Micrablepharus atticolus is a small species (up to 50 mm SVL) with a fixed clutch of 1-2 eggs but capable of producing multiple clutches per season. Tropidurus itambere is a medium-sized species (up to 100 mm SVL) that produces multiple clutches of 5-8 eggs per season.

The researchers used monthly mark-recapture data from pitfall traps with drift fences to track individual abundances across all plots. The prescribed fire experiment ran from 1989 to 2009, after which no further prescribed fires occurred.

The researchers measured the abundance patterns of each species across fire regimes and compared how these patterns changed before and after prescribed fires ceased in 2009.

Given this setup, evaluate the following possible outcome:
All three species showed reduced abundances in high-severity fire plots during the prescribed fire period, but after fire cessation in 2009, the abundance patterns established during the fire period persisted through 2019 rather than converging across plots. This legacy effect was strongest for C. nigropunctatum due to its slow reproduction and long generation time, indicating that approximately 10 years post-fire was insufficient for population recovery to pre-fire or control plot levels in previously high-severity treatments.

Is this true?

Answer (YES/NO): NO